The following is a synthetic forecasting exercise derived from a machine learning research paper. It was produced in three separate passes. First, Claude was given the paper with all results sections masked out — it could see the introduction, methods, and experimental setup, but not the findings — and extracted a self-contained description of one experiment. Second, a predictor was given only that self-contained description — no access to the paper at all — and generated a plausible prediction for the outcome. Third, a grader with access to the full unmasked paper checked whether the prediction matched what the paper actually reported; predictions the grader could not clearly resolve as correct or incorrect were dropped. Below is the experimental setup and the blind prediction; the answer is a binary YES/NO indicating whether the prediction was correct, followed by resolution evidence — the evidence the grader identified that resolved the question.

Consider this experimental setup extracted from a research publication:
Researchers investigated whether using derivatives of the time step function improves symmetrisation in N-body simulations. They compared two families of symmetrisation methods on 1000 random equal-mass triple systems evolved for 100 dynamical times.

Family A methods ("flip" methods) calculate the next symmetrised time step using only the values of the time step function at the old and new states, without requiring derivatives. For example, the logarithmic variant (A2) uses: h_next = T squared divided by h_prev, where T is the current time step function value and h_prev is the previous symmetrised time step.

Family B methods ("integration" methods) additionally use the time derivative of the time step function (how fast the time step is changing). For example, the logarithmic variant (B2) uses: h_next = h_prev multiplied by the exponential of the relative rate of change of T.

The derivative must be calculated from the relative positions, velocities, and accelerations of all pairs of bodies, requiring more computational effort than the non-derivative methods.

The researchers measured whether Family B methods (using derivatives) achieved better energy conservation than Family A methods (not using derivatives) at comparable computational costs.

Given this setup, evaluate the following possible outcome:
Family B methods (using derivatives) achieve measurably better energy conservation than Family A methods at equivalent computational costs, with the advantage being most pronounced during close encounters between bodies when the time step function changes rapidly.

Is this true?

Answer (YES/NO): NO